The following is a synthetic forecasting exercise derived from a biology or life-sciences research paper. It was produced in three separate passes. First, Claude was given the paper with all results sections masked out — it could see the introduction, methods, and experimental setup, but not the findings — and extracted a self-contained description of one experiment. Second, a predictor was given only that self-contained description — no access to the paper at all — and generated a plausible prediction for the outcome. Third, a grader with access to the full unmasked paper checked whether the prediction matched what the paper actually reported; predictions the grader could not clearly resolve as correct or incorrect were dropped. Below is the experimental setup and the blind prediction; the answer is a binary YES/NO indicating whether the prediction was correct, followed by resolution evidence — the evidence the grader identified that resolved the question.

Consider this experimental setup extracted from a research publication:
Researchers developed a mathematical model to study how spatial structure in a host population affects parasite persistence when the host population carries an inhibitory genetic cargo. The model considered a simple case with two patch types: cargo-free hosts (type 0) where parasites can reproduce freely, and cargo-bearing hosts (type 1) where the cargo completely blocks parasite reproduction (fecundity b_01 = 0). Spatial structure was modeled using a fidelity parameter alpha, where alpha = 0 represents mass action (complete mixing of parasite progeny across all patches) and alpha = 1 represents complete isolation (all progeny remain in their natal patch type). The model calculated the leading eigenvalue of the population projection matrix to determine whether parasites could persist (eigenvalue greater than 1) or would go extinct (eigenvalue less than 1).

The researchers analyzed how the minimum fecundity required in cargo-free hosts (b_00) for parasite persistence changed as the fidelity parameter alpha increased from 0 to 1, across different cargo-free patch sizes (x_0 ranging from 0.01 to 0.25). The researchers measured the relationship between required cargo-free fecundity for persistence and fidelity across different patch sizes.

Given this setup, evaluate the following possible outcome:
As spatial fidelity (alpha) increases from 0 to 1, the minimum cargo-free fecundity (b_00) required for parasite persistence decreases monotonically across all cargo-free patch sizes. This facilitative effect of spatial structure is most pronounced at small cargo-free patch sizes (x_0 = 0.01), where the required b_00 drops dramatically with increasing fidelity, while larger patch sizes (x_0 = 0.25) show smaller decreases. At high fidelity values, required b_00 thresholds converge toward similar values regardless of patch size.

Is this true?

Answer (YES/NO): YES